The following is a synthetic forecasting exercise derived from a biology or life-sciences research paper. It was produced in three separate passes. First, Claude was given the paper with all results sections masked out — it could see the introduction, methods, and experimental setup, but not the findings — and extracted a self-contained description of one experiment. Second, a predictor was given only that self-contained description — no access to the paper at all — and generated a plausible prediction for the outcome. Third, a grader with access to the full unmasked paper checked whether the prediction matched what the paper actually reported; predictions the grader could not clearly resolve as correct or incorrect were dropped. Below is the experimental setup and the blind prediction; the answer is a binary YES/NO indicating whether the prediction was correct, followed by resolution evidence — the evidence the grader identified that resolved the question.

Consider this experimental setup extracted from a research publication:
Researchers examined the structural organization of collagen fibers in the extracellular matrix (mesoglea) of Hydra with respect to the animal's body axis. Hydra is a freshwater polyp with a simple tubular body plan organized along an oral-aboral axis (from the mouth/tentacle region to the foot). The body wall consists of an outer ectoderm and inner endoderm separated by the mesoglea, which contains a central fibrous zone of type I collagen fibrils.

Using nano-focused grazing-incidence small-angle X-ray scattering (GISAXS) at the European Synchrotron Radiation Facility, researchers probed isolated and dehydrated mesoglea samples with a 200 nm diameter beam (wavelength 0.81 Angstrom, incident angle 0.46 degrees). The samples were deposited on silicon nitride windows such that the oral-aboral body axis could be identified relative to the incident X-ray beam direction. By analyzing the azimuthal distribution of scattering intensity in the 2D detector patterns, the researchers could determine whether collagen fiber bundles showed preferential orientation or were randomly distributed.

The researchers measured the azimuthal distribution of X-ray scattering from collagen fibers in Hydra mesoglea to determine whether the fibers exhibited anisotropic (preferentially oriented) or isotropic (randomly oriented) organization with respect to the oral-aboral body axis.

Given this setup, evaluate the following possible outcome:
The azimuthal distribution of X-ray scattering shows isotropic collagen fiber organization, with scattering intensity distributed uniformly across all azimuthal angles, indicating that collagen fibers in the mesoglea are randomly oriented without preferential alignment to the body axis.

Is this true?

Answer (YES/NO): NO